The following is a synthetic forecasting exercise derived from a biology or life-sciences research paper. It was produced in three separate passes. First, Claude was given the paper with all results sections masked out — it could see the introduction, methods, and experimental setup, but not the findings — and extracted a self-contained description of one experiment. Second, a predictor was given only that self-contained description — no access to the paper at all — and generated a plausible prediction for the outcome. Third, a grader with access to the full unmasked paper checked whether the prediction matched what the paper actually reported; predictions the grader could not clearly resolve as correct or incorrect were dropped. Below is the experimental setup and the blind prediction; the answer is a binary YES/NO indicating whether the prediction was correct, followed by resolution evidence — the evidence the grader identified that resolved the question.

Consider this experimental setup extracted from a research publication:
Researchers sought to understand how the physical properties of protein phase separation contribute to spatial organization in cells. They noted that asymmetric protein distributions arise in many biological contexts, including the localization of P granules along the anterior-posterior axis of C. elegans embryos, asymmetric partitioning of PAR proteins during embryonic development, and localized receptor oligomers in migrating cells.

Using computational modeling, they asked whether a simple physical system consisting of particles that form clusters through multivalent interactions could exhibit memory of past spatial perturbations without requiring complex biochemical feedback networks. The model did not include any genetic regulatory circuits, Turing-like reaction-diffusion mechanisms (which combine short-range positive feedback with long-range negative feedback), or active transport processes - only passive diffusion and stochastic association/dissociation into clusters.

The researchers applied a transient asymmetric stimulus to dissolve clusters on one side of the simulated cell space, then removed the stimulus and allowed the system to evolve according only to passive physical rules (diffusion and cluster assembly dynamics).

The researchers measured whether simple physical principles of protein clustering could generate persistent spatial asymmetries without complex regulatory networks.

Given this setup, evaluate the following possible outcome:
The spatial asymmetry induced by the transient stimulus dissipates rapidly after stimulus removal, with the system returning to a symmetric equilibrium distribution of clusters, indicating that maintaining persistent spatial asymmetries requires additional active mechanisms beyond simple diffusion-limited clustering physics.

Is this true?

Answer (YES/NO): NO